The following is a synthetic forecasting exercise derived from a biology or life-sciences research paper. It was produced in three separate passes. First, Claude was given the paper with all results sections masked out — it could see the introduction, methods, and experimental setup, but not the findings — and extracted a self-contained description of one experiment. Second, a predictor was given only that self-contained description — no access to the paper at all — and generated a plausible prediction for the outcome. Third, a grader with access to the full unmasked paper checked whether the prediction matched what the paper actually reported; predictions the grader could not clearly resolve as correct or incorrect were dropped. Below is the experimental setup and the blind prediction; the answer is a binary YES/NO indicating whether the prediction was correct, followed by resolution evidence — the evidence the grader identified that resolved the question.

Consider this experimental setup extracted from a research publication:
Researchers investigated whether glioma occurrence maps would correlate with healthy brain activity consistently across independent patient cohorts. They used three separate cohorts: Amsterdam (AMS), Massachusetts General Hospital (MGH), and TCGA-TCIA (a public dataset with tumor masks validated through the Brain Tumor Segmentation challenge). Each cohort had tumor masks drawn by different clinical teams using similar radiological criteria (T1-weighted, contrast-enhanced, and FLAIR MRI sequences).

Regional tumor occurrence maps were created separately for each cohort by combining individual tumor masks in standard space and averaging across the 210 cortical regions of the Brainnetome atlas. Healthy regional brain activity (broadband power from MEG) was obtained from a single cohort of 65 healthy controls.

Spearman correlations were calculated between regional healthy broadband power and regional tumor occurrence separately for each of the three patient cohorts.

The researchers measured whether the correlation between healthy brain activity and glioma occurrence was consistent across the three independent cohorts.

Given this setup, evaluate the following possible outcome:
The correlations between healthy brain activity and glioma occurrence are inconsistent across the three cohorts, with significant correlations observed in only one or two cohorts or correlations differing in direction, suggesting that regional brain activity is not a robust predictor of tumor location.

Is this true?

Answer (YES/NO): NO